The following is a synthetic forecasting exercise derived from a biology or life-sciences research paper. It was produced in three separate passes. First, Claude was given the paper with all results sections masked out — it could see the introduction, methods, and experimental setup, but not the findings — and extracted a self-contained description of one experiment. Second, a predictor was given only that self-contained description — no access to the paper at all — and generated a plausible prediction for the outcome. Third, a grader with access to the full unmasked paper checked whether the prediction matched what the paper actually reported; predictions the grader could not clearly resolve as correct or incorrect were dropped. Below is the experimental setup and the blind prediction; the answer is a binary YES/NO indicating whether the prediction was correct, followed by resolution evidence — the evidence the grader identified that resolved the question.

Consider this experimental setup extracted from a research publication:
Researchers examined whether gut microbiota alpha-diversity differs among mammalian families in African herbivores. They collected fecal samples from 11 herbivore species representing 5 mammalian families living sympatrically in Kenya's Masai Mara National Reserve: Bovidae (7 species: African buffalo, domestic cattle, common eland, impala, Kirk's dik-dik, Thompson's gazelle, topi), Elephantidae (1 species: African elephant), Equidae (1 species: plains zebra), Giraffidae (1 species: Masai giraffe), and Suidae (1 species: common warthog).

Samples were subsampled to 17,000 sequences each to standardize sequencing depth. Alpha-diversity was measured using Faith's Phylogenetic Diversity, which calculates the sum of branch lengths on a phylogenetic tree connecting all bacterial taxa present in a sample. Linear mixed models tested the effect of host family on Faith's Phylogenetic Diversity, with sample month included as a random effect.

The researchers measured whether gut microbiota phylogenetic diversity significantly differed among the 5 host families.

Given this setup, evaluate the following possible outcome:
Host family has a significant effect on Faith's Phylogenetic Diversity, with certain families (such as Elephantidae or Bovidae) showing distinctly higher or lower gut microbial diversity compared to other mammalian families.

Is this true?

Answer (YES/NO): YES